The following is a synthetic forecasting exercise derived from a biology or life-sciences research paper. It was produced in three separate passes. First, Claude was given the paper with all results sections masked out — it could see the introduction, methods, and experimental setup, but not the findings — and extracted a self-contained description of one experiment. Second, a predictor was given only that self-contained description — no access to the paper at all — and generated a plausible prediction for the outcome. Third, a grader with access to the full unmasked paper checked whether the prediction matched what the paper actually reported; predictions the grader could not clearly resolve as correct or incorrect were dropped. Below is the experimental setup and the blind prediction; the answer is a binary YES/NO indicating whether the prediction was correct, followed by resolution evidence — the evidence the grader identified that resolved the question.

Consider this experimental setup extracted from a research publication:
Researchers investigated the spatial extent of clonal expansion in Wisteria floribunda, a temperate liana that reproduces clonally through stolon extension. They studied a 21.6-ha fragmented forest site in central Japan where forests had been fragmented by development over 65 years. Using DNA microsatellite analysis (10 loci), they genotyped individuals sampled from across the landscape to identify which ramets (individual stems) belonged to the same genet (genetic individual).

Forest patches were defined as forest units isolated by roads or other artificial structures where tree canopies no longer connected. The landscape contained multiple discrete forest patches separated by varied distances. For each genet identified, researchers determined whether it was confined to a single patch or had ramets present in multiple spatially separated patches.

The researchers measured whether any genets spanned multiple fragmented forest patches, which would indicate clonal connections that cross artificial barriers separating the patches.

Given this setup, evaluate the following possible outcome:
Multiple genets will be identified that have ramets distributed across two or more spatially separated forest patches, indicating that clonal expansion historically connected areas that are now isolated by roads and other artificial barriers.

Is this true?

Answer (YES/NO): YES